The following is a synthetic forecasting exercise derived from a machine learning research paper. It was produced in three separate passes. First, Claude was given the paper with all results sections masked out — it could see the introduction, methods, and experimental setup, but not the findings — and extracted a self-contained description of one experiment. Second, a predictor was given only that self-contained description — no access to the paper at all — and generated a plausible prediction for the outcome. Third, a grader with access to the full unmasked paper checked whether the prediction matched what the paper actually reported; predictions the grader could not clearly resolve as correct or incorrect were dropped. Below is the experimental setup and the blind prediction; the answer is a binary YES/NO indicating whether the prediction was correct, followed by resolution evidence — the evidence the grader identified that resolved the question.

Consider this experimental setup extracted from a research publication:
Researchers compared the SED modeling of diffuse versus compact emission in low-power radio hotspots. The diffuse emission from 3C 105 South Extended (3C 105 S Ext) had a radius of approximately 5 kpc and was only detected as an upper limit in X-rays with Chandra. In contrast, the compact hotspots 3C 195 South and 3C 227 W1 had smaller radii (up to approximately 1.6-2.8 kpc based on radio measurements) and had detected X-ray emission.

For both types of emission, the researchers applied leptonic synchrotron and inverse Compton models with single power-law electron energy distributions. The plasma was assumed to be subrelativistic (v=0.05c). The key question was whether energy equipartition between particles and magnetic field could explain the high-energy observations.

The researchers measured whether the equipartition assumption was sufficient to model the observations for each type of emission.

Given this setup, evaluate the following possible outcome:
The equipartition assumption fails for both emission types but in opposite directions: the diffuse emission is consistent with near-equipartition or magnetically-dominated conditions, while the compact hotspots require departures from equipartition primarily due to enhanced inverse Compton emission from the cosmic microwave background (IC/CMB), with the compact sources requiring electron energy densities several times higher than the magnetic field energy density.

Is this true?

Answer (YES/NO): NO